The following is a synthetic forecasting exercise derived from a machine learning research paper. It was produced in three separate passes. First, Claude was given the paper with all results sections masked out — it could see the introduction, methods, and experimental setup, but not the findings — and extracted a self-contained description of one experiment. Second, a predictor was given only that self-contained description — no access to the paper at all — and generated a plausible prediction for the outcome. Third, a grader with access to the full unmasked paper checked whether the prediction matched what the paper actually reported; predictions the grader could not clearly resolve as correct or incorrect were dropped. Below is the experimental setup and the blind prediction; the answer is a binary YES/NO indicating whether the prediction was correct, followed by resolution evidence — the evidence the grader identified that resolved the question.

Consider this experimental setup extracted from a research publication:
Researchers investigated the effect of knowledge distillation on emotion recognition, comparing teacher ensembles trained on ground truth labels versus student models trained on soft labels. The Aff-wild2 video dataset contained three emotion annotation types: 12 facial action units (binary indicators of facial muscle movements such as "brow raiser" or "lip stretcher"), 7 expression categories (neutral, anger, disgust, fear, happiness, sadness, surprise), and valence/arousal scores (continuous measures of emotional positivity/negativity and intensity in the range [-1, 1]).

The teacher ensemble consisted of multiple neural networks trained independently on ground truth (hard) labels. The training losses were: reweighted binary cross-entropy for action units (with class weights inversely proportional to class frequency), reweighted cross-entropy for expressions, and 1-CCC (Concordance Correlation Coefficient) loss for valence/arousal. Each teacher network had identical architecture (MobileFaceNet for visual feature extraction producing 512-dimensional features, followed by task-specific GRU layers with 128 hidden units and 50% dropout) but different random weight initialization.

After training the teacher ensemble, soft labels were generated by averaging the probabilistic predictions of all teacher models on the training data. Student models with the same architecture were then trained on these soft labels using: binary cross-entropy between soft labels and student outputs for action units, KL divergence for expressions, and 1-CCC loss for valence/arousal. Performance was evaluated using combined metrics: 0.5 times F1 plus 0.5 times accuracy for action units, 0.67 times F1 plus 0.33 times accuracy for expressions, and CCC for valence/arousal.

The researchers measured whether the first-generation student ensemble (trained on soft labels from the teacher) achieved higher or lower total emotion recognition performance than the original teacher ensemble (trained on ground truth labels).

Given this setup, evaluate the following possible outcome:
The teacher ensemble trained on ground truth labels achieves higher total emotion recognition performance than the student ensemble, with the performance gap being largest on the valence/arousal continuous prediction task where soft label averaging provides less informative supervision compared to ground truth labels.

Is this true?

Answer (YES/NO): NO